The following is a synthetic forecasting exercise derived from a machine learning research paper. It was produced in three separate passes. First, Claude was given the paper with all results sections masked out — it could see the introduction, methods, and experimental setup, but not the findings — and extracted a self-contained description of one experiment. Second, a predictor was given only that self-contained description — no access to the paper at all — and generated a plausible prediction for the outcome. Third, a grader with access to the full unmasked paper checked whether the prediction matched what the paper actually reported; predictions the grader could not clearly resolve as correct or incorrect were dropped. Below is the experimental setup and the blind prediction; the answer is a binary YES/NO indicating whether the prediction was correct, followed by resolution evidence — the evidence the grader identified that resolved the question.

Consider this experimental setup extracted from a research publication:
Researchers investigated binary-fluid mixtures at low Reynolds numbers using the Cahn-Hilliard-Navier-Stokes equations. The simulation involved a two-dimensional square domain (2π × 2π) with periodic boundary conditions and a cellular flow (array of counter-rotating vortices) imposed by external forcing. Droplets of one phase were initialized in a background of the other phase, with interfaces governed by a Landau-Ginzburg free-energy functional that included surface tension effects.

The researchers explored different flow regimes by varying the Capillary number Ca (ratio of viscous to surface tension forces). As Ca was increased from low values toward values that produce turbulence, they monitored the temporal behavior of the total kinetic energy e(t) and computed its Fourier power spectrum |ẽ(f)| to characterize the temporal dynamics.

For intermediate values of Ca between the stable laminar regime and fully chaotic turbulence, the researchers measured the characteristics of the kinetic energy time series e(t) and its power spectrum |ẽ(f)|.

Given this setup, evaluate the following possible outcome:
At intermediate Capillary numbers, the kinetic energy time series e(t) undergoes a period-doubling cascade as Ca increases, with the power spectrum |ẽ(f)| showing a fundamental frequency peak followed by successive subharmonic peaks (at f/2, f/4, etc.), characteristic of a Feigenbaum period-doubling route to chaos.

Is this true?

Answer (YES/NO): NO